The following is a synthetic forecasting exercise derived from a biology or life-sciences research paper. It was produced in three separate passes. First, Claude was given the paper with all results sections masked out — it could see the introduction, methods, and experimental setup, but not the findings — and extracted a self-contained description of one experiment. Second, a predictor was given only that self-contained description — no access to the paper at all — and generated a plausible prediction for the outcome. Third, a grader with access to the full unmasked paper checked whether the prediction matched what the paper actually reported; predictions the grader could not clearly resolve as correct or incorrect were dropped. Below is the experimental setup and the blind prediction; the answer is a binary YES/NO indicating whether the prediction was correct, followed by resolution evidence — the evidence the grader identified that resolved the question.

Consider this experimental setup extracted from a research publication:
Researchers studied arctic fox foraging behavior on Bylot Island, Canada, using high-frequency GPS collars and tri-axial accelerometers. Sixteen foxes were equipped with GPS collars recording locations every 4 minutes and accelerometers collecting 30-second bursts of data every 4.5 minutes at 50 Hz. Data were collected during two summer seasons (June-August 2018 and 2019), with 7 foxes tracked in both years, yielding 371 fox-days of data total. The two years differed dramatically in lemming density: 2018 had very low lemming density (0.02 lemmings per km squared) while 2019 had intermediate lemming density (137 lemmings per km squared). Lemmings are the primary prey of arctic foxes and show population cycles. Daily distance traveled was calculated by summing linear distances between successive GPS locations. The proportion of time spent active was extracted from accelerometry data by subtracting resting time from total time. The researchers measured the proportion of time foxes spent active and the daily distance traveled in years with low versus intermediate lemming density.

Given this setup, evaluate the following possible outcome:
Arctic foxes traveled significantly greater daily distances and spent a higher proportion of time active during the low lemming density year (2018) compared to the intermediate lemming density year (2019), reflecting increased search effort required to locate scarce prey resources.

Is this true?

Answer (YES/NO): YES